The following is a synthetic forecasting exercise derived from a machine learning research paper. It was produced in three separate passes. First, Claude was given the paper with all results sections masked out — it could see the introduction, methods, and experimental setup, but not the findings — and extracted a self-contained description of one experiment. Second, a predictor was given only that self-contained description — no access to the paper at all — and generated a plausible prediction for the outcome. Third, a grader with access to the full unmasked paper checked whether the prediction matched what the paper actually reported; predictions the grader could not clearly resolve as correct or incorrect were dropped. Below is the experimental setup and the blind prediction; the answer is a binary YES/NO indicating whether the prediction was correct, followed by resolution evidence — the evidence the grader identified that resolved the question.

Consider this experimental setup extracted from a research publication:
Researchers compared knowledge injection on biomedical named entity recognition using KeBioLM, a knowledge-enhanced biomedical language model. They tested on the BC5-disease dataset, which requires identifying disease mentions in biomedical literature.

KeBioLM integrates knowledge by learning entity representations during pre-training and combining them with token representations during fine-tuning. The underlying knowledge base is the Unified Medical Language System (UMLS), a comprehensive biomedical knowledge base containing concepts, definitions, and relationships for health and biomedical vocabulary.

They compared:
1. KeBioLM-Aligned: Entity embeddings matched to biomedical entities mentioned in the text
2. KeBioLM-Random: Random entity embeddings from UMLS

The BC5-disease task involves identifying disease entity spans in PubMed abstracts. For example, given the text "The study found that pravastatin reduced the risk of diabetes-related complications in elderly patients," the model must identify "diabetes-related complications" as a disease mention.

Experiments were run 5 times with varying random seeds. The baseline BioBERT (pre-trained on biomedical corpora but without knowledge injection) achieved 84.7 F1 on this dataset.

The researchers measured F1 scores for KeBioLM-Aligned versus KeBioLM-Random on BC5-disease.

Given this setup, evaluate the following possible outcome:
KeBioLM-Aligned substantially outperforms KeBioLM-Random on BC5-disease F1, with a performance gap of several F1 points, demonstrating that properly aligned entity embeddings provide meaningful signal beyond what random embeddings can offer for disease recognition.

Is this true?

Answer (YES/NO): NO